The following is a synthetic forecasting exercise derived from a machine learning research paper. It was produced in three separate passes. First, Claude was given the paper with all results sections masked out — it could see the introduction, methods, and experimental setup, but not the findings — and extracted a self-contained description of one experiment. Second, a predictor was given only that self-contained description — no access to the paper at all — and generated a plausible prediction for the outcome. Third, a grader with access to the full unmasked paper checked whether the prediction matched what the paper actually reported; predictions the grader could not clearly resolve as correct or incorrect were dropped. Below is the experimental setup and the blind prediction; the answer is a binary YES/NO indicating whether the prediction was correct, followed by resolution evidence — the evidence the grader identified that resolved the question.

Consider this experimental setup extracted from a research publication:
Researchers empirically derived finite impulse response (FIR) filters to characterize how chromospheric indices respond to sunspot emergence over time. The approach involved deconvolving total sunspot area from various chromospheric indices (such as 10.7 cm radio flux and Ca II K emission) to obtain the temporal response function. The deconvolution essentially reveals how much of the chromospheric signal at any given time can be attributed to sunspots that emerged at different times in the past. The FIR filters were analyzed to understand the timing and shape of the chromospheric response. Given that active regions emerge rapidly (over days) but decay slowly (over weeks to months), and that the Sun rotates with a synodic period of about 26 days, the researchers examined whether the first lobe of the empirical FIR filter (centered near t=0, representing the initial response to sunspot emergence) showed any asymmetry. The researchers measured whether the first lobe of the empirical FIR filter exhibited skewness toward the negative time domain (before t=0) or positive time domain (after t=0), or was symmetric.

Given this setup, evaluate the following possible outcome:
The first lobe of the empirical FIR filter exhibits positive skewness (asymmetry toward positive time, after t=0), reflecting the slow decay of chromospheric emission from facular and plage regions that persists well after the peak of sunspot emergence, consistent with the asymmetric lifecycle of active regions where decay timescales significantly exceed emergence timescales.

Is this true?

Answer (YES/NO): NO